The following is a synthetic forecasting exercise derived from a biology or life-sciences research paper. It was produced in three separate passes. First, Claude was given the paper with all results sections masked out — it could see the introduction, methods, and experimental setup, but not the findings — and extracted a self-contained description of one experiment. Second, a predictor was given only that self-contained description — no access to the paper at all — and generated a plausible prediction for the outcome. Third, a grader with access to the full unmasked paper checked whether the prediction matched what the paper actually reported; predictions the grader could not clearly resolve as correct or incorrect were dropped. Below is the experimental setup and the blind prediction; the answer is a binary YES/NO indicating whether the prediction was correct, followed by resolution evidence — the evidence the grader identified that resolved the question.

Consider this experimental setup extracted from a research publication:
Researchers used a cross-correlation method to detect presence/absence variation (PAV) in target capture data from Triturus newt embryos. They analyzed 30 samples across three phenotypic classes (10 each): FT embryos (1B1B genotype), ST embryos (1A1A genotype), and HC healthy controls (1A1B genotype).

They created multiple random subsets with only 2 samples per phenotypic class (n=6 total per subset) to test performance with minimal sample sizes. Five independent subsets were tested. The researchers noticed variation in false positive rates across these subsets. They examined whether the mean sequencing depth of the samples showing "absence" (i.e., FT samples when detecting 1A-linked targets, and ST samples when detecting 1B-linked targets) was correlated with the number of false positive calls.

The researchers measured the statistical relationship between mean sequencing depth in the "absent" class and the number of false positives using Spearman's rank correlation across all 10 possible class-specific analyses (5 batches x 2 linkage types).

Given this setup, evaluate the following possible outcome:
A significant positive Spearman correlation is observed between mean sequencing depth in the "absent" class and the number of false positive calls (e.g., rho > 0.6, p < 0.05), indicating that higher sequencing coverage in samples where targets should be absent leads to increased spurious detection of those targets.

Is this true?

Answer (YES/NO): NO